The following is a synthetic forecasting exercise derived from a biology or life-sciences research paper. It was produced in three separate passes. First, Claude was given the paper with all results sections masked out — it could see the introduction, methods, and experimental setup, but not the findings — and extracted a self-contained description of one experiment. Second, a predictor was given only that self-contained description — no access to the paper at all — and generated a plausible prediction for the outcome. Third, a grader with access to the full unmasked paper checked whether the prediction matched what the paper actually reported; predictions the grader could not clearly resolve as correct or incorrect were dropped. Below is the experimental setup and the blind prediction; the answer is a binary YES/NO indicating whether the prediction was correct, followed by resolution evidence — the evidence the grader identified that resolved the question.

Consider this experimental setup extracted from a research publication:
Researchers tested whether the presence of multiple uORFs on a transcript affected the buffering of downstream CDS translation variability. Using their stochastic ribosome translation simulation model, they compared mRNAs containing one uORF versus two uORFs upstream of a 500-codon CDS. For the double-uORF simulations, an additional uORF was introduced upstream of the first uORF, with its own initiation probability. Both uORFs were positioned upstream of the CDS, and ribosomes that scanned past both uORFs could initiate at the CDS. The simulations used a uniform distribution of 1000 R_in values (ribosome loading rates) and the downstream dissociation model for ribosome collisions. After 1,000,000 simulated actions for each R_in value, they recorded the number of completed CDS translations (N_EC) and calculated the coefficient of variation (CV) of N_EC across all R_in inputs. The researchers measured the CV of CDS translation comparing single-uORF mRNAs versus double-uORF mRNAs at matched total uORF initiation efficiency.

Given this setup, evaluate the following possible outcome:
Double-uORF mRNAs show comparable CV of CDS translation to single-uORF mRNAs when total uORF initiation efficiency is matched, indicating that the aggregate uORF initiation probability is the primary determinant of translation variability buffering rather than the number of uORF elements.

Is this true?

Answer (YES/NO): NO